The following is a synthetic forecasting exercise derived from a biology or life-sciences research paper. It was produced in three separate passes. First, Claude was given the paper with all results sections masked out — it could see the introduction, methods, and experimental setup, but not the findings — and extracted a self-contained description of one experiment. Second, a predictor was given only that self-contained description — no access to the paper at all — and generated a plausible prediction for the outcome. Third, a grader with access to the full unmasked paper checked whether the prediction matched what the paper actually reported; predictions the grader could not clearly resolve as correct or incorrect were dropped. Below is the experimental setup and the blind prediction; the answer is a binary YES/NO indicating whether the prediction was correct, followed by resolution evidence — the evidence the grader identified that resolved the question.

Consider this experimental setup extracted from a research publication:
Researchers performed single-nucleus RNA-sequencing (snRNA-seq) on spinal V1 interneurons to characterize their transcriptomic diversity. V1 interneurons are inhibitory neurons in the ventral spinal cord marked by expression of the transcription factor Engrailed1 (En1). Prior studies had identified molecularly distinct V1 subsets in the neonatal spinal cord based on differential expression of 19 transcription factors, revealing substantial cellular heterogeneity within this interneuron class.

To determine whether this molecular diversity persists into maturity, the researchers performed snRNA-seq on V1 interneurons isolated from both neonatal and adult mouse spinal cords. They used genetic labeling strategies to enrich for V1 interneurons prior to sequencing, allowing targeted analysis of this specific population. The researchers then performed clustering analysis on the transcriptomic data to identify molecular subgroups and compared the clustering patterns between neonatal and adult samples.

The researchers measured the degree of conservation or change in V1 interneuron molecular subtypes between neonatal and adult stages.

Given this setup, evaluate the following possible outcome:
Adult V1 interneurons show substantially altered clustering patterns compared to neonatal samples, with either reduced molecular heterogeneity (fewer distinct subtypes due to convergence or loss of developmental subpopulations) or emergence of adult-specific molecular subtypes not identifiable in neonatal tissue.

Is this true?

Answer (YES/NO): NO